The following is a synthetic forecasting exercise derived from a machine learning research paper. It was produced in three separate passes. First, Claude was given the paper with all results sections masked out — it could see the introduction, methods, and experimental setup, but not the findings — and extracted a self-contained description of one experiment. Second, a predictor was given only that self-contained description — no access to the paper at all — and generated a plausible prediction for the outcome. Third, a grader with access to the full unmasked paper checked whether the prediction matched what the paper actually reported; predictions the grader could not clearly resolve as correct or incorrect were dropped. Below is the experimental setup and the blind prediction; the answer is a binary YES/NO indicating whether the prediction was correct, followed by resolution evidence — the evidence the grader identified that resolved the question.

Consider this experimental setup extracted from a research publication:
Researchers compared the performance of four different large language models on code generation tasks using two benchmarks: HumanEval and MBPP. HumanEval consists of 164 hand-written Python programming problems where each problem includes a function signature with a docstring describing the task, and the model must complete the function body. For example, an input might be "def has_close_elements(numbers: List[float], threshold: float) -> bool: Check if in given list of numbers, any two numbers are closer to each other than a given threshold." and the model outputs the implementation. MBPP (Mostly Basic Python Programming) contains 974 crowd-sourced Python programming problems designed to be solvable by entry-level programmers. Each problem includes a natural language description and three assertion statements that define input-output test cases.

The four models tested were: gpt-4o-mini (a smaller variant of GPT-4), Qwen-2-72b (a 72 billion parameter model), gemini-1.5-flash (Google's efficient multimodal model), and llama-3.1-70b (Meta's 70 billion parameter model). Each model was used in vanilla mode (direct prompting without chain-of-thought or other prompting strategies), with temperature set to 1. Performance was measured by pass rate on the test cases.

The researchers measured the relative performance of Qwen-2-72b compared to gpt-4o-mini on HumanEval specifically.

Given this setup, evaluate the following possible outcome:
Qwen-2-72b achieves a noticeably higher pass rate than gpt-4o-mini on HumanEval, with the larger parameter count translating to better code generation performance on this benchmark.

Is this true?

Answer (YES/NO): NO